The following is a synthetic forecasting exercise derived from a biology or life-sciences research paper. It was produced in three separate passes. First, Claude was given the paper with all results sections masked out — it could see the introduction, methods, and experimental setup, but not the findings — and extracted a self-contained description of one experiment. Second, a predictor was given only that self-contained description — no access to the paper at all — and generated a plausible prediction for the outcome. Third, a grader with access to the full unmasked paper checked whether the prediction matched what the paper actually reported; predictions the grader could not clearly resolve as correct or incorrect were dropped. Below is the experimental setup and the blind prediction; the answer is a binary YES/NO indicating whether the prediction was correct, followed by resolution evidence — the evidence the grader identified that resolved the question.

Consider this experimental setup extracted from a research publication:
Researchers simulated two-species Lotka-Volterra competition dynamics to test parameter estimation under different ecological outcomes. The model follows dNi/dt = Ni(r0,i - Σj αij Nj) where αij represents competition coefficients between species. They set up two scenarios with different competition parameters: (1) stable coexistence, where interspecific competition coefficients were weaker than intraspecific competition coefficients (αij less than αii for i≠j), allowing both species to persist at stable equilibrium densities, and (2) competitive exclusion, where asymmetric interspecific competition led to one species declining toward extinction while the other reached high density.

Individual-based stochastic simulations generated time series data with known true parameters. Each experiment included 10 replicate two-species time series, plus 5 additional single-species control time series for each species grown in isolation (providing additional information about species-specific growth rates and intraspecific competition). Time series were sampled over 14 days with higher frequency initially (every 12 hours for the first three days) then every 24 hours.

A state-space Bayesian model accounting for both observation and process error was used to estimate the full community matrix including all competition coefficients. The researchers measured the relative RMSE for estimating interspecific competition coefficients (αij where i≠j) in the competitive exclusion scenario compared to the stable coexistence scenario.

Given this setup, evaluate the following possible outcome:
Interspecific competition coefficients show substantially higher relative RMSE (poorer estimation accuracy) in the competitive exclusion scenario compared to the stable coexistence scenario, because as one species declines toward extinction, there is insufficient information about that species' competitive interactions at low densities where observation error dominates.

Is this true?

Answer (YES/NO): NO